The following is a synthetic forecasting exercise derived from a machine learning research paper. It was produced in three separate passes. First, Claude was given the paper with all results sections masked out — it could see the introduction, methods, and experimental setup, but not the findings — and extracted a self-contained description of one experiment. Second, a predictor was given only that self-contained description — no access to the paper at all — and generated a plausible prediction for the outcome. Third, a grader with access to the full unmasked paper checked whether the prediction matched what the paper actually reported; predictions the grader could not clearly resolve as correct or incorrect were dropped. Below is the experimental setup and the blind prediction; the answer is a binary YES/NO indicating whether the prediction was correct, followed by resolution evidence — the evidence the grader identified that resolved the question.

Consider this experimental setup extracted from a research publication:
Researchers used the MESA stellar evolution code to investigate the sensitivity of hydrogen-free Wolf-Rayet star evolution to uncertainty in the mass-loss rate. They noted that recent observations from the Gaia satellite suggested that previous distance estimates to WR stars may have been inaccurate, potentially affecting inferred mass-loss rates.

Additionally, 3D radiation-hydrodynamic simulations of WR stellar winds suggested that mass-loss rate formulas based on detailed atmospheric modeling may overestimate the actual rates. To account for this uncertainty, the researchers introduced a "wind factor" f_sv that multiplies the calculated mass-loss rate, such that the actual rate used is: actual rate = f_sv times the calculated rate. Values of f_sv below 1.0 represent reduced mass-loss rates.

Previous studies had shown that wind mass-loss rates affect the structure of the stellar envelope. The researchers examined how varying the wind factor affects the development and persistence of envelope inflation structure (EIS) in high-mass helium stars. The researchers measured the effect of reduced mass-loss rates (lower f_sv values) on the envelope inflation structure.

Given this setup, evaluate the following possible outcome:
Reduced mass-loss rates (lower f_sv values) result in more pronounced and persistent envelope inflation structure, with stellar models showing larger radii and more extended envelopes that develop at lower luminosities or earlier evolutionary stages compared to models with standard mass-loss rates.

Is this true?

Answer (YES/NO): NO